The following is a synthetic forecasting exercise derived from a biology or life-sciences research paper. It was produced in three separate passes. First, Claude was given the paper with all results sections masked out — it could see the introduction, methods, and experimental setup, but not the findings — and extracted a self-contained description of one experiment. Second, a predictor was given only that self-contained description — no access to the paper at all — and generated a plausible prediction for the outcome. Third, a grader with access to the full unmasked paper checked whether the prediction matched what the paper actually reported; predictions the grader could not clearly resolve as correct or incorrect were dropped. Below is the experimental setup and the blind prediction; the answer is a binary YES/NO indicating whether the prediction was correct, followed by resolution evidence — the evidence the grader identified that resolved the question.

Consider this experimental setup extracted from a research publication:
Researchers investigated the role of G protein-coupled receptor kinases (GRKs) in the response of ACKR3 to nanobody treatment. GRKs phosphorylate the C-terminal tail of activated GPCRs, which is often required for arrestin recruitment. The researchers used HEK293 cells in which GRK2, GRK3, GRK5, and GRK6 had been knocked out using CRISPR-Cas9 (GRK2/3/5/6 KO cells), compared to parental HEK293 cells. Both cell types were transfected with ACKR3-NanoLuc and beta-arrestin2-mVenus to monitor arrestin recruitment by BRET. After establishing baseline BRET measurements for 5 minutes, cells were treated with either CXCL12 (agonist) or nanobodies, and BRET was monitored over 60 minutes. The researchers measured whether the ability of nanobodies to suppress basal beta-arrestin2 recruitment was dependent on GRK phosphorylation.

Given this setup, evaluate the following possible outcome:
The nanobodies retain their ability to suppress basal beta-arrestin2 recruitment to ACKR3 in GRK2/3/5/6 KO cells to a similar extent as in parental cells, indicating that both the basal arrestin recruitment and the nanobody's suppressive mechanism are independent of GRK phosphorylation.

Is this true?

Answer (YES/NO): NO